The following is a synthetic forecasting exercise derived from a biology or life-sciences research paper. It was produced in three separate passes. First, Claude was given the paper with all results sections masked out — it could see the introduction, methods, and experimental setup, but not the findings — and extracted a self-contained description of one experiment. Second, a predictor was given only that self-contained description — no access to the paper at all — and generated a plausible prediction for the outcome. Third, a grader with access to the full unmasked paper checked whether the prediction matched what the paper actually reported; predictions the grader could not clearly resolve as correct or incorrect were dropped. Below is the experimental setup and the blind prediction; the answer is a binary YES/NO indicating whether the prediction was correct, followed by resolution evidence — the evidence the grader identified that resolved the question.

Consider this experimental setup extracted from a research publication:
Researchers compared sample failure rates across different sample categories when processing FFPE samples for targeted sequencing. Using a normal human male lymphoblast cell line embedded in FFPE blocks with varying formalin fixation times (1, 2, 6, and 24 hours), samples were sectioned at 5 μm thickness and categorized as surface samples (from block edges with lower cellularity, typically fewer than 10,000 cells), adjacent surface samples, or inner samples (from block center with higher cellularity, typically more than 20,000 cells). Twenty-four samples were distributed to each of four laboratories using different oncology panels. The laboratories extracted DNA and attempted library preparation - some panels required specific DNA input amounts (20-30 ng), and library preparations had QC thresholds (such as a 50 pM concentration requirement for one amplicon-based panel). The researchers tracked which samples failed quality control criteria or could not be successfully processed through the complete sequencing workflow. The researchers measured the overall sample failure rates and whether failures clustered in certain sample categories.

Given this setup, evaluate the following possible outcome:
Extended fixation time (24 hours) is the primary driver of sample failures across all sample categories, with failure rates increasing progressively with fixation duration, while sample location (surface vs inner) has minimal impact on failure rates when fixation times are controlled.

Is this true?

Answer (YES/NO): NO